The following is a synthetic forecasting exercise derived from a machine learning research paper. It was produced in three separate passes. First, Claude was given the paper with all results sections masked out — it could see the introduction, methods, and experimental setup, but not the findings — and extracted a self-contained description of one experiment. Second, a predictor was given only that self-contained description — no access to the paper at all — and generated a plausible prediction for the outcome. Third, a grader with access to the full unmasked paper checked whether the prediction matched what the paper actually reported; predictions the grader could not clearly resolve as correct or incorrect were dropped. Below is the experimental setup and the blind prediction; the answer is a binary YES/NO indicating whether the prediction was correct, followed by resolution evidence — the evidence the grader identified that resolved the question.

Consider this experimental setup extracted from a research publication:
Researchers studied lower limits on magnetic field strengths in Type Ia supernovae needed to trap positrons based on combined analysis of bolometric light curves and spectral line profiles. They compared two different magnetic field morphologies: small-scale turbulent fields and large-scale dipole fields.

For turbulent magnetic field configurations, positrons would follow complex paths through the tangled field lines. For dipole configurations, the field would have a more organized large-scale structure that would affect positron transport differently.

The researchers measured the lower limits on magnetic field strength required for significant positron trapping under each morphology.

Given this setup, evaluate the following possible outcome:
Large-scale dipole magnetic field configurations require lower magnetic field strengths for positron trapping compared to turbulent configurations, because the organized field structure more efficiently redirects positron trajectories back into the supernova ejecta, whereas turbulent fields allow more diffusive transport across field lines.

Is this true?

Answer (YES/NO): NO